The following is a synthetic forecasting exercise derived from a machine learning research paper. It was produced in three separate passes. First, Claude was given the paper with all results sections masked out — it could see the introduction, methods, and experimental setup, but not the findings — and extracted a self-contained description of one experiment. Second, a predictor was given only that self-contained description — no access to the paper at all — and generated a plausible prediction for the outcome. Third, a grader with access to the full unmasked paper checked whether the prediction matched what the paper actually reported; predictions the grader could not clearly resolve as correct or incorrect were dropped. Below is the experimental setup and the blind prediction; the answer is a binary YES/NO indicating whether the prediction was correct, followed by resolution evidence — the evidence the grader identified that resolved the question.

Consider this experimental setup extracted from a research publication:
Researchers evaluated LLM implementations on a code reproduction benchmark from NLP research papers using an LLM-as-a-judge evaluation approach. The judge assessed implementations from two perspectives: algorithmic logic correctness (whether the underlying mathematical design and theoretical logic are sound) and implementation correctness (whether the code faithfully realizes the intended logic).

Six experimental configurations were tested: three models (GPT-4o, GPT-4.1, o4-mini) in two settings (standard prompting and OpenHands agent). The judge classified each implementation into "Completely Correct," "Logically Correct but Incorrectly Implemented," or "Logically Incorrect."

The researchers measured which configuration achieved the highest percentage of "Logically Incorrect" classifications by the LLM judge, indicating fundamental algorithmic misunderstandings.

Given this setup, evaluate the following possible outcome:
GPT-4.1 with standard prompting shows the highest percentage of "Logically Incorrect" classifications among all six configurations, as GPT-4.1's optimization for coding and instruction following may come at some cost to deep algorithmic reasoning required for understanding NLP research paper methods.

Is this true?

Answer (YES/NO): NO